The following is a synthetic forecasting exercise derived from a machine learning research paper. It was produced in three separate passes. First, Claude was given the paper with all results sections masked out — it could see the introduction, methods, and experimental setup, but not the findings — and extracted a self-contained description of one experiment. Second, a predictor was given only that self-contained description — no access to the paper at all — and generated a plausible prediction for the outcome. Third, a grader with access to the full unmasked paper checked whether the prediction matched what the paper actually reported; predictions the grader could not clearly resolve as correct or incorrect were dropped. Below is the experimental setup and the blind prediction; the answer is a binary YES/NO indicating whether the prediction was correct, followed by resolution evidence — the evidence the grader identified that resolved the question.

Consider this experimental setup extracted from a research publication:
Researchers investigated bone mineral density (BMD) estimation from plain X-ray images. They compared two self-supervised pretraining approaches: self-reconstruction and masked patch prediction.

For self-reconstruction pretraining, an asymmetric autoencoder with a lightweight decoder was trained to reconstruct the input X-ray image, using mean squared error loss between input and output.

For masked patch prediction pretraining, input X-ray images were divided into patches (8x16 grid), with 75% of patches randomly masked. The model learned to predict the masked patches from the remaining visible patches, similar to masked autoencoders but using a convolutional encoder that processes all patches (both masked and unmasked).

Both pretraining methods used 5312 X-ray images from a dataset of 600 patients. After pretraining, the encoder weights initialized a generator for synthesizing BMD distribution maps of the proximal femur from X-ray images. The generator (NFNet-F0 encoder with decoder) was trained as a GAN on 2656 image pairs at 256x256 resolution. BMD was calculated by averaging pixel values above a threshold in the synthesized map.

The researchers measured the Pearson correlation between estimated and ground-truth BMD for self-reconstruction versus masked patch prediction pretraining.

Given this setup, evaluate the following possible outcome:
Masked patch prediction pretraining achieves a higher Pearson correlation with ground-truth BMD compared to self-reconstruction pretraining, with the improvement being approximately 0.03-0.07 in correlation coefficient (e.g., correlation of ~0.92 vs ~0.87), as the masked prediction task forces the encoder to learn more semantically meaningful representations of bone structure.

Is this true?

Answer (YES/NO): NO